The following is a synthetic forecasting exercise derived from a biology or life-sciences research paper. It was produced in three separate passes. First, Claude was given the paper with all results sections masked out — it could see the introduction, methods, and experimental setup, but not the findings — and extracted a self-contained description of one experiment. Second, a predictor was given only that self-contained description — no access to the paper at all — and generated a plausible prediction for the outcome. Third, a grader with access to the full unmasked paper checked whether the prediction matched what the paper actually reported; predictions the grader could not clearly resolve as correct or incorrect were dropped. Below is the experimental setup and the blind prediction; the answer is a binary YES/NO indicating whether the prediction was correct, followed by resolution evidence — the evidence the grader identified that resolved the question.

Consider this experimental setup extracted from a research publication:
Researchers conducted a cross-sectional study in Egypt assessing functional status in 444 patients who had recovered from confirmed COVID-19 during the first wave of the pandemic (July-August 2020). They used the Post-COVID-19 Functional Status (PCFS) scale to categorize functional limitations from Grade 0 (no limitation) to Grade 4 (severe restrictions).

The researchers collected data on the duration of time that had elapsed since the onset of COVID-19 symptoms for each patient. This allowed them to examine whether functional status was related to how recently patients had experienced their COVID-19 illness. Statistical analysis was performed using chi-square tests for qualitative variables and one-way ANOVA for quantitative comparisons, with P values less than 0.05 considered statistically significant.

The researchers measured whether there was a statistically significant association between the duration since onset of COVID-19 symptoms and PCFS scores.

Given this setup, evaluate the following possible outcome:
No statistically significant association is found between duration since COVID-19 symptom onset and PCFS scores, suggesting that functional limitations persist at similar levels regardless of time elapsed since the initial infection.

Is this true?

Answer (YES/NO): NO